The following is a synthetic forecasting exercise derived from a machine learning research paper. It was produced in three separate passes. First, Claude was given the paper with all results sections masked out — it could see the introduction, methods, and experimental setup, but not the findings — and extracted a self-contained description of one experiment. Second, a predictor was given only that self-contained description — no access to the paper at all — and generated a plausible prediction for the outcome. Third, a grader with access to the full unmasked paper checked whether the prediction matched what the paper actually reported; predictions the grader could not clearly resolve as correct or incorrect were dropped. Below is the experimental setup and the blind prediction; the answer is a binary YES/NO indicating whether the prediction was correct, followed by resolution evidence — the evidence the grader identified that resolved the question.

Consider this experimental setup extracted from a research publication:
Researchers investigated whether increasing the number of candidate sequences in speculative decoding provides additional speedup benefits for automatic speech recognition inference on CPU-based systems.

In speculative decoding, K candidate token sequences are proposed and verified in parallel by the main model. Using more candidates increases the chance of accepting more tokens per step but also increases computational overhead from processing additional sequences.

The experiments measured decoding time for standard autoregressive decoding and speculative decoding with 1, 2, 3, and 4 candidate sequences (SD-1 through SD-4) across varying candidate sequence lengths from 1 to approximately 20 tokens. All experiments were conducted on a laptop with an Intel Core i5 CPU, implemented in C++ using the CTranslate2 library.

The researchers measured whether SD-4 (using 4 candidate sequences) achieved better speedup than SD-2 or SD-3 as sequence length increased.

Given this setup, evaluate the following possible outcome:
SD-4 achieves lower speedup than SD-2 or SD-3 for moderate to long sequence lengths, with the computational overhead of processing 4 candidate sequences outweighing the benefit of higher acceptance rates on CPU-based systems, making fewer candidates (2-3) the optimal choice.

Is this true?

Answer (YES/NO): YES